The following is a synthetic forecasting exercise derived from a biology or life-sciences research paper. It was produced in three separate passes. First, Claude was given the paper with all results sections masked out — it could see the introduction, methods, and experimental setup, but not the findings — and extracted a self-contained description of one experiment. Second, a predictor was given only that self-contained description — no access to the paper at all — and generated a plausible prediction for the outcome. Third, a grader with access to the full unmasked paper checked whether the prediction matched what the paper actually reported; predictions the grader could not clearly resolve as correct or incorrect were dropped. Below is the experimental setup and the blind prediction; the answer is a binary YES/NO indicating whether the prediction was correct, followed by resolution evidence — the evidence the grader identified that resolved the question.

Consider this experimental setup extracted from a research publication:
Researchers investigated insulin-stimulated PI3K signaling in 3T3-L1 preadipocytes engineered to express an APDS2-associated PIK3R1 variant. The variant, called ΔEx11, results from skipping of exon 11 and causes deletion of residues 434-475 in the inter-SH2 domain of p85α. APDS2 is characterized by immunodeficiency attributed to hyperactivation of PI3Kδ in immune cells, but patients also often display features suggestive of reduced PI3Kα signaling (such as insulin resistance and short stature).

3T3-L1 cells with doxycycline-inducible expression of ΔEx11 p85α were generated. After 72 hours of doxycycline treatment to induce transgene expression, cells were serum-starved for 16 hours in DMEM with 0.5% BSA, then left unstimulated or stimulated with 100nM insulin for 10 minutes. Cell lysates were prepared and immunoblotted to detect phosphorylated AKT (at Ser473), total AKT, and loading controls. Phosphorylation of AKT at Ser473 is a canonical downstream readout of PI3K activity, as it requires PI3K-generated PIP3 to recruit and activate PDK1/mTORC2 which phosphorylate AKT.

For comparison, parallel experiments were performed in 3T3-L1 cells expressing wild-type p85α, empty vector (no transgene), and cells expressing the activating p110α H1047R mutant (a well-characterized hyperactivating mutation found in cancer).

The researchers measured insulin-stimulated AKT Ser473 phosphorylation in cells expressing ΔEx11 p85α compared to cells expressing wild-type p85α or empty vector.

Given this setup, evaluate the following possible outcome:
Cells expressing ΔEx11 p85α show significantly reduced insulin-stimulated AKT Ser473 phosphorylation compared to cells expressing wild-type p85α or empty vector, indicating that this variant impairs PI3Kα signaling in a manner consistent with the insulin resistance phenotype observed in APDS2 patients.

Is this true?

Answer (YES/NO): YES